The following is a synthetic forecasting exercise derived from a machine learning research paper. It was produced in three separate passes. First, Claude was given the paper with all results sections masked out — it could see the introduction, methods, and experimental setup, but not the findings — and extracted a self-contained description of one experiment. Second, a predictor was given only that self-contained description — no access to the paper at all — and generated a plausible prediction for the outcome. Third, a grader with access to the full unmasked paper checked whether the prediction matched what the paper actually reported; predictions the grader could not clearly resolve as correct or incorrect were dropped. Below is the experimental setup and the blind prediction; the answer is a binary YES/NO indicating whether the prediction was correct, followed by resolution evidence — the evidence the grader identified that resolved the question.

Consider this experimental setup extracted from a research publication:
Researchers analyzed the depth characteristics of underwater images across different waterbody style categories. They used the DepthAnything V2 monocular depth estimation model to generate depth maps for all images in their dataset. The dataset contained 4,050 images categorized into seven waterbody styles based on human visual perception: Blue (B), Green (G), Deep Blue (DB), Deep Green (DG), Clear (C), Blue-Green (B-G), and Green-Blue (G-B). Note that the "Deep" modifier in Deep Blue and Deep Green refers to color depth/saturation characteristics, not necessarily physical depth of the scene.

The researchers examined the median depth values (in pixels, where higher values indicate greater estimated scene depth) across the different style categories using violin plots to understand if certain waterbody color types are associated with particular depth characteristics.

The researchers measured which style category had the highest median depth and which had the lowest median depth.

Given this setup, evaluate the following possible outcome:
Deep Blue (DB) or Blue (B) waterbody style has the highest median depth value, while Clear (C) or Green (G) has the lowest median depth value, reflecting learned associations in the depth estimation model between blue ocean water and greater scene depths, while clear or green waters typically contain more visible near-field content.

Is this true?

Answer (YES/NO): NO